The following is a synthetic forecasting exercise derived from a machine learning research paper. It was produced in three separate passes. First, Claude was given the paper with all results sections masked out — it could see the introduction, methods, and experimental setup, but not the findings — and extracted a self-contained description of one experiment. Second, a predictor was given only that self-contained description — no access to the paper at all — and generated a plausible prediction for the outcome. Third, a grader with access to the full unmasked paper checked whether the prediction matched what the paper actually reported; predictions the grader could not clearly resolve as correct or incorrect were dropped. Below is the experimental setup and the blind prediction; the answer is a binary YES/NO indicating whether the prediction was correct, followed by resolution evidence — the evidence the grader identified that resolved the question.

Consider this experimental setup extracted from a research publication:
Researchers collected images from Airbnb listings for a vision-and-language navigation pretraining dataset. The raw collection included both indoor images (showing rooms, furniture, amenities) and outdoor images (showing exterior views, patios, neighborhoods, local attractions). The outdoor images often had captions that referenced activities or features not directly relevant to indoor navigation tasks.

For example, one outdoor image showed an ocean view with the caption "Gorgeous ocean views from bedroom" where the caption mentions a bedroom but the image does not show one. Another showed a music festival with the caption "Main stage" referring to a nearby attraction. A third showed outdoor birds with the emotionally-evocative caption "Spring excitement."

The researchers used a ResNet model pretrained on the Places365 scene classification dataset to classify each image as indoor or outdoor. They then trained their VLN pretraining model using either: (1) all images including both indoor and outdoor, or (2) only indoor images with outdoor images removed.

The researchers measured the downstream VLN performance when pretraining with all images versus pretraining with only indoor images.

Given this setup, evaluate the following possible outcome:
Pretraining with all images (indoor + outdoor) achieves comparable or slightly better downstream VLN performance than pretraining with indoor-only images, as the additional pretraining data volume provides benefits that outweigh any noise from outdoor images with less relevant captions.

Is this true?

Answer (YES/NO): NO